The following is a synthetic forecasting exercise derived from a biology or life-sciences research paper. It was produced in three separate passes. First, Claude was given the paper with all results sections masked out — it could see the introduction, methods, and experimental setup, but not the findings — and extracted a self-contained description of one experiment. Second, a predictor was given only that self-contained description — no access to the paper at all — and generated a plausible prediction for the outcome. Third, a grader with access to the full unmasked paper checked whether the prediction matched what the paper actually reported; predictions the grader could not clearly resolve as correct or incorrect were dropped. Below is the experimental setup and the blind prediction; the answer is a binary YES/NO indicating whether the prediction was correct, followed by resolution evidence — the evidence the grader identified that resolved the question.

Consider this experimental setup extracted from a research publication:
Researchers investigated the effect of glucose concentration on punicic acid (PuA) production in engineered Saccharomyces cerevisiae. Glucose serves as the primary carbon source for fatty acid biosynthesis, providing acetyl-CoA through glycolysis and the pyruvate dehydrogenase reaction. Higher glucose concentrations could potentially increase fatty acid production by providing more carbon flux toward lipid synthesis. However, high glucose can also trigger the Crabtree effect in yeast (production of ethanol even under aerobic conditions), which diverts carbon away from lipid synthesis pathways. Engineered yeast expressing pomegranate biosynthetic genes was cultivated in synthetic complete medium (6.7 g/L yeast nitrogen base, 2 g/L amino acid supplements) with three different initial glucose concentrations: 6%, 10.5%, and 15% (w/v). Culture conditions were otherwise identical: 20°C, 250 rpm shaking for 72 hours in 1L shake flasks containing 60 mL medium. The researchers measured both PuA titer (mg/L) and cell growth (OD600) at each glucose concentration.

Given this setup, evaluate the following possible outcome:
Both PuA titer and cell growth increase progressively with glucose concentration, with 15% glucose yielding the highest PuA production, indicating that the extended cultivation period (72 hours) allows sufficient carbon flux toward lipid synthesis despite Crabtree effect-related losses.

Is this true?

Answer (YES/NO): NO